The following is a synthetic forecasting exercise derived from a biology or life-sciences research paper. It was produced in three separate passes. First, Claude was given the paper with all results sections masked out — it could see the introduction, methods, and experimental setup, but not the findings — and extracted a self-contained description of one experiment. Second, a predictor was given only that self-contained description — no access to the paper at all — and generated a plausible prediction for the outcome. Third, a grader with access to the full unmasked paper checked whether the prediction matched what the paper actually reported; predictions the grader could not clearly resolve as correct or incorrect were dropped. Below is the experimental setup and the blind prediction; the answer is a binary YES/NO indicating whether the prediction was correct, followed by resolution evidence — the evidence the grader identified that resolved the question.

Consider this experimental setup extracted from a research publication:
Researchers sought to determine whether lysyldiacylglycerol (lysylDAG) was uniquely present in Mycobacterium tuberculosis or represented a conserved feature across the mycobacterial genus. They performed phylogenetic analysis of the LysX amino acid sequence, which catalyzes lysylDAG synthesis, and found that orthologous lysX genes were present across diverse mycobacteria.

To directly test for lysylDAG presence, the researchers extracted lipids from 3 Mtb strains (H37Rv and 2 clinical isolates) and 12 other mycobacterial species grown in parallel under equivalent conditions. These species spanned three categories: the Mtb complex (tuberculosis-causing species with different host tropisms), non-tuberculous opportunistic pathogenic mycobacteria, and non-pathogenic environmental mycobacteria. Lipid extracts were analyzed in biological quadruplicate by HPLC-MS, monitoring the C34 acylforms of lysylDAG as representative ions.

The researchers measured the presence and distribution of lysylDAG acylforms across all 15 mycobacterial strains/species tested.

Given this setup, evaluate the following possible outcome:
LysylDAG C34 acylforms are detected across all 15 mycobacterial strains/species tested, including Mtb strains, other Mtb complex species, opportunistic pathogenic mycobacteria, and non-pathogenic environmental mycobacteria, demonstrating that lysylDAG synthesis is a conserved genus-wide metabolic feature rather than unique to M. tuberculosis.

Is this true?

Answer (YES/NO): YES